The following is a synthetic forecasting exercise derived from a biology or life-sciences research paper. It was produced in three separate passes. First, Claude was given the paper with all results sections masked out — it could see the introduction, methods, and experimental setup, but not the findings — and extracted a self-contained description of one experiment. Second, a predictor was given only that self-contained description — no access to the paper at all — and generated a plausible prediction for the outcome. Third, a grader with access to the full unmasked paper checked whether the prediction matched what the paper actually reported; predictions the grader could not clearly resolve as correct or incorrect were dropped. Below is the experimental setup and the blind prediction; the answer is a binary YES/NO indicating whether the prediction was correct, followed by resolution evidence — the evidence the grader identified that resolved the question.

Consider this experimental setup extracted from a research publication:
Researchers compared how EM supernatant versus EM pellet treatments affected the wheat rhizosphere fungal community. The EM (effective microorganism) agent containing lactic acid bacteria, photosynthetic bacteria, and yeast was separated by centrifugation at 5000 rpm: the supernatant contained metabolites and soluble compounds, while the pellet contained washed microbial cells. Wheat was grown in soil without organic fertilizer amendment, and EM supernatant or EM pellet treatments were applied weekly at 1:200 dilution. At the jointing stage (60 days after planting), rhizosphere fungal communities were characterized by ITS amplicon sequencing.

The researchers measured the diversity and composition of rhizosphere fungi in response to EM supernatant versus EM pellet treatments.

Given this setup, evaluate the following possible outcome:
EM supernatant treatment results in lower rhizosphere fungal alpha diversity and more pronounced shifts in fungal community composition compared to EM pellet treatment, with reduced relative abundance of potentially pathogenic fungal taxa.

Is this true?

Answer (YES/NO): NO